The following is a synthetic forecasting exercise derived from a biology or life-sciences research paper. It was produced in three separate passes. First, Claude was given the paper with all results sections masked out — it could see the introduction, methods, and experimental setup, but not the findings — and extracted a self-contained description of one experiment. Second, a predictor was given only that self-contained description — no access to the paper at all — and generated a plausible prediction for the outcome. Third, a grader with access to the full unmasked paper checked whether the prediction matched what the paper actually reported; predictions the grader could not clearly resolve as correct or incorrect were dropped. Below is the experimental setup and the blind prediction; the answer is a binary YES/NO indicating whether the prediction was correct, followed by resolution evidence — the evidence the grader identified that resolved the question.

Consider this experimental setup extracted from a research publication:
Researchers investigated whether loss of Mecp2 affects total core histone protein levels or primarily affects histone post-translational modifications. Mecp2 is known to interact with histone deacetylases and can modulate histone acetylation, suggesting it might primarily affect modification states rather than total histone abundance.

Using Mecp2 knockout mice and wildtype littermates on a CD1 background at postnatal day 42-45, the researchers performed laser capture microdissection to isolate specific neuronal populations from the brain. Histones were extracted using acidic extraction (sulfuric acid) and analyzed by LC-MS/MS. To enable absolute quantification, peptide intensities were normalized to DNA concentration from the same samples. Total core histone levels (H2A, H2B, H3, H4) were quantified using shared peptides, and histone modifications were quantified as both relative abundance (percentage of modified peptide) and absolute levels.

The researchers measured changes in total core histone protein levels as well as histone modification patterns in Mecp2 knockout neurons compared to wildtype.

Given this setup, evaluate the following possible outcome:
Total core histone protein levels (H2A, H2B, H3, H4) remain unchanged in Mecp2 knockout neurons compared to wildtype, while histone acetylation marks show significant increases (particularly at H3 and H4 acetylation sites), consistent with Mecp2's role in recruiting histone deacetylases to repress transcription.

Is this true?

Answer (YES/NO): NO